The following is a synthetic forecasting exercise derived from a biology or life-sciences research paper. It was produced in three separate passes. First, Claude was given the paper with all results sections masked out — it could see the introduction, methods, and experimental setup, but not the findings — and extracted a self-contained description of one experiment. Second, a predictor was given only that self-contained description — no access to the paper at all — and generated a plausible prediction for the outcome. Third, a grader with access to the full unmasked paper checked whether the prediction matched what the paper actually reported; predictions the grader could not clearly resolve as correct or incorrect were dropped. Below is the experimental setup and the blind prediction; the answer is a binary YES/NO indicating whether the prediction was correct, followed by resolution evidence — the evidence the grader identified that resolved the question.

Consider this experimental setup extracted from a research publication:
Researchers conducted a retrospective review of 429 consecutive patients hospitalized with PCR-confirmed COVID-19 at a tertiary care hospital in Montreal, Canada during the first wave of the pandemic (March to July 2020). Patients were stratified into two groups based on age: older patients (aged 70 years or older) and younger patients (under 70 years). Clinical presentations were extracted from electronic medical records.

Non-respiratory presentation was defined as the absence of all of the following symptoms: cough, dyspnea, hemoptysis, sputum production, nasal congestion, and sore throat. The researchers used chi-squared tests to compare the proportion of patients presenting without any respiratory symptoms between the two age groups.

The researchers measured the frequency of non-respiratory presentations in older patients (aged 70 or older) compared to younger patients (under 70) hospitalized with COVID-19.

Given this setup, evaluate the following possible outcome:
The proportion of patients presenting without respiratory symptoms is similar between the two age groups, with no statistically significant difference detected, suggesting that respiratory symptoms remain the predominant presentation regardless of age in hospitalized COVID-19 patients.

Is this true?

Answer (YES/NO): NO